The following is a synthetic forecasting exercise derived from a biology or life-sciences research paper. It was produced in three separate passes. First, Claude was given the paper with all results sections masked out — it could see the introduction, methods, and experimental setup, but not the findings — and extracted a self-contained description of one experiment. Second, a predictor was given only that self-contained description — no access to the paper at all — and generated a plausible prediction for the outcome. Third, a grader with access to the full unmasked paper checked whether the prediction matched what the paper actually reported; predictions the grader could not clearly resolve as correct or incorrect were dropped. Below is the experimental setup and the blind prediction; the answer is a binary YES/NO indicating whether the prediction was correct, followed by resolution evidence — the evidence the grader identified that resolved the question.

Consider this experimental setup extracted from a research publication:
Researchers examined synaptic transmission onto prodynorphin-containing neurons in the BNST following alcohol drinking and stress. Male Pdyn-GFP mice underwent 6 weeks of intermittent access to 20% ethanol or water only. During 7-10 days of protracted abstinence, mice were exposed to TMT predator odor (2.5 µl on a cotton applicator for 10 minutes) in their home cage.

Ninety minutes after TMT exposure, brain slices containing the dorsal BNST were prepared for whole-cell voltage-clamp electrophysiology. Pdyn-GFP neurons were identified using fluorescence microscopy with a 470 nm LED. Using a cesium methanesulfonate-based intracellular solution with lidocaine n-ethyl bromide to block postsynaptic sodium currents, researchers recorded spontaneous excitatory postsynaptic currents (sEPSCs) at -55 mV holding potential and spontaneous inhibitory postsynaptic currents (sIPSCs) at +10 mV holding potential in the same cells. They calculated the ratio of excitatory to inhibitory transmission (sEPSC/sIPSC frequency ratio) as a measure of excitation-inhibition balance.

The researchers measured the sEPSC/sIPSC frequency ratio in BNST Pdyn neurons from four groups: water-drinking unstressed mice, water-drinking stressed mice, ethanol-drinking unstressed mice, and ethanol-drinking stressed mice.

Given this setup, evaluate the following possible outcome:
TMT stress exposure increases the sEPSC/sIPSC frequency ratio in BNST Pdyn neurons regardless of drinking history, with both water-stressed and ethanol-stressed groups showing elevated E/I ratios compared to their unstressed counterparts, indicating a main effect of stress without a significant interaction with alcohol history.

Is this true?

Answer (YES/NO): YES